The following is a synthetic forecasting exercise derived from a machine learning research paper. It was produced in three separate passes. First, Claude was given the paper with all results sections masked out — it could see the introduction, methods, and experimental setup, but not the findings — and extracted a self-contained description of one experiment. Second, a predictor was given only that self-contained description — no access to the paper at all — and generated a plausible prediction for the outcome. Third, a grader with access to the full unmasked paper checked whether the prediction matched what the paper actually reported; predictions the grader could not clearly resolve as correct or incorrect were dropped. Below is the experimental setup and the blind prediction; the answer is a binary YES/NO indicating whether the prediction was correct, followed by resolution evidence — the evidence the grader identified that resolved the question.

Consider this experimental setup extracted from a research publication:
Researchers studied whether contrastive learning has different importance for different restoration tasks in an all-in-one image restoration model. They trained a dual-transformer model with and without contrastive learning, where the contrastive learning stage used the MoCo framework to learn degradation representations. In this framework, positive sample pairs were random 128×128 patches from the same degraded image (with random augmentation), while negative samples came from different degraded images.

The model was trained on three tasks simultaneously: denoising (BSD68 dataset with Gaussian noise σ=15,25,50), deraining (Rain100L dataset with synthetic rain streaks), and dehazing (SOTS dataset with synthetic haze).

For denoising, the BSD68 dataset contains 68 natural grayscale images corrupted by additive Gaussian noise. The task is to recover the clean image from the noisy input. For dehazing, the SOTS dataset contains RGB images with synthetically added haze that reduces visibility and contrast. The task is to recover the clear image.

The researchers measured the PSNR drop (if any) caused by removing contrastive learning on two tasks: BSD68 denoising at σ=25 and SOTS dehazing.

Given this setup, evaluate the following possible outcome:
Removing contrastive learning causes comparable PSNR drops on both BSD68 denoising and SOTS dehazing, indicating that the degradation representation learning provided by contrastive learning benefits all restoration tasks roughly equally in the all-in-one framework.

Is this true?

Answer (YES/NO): NO